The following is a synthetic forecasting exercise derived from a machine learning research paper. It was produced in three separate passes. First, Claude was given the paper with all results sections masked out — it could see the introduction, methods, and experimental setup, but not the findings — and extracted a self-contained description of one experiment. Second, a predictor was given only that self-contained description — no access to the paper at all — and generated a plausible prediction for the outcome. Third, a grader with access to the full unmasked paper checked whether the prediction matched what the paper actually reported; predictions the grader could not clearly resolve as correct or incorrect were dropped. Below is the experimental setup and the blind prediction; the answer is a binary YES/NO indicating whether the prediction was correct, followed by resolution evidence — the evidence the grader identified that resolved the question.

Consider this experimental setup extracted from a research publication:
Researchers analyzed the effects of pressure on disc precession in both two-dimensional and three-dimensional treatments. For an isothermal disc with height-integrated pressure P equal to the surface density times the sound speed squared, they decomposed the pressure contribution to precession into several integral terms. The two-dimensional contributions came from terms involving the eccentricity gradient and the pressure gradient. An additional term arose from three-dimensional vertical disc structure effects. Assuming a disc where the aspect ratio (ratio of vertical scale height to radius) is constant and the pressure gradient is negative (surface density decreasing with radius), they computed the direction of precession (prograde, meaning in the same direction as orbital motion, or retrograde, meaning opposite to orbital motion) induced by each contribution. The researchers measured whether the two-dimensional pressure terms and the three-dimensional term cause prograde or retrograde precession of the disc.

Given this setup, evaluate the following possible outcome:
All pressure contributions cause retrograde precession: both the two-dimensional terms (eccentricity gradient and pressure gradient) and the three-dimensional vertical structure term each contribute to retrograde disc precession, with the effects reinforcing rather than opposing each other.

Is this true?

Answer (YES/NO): NO